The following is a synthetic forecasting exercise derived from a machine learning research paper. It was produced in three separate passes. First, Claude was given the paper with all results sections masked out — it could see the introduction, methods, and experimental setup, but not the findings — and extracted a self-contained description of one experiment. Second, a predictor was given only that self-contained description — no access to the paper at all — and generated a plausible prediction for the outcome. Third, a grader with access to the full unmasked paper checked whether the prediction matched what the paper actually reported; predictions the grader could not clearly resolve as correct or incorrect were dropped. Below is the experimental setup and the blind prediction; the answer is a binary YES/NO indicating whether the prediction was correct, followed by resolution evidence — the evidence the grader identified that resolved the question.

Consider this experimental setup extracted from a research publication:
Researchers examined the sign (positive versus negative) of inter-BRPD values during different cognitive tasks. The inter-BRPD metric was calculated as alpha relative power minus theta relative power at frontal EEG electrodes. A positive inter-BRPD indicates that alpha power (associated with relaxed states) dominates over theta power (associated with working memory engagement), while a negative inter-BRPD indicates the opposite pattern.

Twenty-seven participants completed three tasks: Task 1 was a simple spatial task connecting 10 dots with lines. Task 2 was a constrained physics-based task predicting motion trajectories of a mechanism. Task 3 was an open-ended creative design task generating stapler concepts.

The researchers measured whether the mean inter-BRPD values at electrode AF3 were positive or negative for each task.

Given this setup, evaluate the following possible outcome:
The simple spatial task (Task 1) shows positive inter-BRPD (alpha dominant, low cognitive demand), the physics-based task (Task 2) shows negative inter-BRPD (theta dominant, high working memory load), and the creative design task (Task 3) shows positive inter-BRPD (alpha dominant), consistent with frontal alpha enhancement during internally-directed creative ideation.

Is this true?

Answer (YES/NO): NO